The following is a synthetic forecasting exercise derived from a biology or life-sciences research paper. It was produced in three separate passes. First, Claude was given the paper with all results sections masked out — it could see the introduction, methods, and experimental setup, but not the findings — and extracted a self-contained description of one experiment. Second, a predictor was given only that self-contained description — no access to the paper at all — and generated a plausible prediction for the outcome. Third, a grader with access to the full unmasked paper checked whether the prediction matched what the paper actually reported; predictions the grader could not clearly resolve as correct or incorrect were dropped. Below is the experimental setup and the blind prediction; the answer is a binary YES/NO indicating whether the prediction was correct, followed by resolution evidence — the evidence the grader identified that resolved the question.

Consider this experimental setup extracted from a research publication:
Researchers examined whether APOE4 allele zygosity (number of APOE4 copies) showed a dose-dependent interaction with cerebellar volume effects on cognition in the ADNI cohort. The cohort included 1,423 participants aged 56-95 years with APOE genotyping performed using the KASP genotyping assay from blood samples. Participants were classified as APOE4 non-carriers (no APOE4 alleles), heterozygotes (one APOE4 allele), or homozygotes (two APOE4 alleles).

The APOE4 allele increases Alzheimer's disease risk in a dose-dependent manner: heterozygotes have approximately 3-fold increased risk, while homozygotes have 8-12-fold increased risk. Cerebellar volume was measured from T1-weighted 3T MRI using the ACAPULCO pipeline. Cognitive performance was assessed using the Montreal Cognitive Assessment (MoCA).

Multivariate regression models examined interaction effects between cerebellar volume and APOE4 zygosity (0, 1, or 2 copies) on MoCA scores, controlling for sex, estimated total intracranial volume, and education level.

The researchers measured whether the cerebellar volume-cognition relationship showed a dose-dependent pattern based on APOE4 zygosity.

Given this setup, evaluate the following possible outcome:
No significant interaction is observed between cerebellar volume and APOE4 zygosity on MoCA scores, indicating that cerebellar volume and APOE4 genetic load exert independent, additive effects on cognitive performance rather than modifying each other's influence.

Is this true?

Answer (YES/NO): NO